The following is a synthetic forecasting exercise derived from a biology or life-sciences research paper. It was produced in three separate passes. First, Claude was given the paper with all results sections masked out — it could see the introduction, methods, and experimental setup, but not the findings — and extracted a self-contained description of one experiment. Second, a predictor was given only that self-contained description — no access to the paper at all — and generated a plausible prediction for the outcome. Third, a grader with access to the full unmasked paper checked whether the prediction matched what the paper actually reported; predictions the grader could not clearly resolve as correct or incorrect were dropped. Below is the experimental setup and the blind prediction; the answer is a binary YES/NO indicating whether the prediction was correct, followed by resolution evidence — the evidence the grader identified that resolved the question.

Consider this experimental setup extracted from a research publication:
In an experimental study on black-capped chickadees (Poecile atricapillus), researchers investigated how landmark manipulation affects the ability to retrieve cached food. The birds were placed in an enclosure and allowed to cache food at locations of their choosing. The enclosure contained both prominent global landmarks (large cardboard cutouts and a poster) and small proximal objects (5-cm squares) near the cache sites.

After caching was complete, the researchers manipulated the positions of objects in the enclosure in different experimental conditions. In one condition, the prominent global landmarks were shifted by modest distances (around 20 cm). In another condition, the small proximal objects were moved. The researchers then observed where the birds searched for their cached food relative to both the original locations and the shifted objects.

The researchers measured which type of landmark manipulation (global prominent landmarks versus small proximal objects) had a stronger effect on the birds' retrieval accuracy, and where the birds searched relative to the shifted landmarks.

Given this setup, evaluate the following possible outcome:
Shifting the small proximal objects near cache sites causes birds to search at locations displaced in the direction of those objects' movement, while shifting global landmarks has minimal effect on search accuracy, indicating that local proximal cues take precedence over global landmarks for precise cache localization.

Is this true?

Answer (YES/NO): NO